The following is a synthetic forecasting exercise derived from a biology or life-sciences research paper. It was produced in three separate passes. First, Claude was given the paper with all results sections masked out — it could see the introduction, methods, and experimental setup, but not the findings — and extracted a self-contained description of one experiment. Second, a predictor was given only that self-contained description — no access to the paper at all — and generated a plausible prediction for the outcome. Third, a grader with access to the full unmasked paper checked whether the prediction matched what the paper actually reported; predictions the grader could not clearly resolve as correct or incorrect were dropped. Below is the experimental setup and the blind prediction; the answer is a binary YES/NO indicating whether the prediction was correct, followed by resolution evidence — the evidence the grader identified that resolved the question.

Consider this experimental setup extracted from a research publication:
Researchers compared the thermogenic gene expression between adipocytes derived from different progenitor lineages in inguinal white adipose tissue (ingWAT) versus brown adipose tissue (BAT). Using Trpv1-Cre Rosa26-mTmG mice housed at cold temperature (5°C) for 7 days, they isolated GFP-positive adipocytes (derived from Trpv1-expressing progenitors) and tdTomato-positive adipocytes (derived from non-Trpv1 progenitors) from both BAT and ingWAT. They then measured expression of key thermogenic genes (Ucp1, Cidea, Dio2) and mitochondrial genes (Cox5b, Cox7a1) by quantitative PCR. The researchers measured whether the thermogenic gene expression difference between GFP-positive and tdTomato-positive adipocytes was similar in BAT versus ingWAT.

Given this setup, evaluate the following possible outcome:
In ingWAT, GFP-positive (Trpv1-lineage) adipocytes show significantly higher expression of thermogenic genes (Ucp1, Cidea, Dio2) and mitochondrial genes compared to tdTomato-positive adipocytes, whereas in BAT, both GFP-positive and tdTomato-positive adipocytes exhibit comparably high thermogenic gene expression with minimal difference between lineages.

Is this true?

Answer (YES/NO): NO